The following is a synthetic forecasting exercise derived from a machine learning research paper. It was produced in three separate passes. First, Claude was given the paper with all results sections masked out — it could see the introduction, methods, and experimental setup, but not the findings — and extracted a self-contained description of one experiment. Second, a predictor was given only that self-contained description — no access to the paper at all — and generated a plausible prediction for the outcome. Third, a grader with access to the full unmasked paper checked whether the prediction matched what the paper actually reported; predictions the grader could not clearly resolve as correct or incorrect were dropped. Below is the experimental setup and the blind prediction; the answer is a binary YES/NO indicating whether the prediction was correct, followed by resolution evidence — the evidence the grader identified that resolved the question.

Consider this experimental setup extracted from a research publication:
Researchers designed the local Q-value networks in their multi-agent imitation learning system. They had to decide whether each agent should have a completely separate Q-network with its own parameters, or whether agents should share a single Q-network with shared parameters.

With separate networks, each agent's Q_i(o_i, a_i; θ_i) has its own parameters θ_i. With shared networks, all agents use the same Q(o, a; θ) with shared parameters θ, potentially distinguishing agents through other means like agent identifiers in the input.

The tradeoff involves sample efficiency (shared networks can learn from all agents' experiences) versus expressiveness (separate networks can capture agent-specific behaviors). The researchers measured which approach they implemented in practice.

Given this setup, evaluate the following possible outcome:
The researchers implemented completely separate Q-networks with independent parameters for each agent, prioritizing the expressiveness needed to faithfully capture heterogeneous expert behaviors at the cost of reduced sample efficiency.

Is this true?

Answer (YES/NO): NO